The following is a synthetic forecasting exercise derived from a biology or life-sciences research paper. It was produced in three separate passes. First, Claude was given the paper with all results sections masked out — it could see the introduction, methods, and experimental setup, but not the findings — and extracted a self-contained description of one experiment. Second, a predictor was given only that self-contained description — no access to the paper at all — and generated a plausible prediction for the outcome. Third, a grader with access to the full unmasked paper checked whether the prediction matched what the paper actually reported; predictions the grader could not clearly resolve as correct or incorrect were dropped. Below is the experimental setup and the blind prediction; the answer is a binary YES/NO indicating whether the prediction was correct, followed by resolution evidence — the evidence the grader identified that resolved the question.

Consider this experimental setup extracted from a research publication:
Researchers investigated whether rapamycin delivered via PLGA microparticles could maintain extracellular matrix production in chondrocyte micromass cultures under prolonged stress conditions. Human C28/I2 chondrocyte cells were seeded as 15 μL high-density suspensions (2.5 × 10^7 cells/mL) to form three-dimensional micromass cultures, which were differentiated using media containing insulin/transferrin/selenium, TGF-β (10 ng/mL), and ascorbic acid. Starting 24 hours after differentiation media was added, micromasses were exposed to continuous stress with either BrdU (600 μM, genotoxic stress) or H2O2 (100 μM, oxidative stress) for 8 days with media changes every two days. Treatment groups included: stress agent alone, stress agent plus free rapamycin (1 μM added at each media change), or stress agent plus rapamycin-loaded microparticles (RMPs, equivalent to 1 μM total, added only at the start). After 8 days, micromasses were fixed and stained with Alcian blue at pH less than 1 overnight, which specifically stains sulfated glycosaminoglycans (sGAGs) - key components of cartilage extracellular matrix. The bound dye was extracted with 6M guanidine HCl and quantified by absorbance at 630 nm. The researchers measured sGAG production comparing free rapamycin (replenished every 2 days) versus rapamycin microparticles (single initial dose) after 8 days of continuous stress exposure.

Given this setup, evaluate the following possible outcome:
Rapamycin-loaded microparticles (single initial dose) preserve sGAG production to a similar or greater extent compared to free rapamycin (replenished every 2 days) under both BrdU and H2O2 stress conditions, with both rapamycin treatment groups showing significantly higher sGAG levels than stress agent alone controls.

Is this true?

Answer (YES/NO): YES